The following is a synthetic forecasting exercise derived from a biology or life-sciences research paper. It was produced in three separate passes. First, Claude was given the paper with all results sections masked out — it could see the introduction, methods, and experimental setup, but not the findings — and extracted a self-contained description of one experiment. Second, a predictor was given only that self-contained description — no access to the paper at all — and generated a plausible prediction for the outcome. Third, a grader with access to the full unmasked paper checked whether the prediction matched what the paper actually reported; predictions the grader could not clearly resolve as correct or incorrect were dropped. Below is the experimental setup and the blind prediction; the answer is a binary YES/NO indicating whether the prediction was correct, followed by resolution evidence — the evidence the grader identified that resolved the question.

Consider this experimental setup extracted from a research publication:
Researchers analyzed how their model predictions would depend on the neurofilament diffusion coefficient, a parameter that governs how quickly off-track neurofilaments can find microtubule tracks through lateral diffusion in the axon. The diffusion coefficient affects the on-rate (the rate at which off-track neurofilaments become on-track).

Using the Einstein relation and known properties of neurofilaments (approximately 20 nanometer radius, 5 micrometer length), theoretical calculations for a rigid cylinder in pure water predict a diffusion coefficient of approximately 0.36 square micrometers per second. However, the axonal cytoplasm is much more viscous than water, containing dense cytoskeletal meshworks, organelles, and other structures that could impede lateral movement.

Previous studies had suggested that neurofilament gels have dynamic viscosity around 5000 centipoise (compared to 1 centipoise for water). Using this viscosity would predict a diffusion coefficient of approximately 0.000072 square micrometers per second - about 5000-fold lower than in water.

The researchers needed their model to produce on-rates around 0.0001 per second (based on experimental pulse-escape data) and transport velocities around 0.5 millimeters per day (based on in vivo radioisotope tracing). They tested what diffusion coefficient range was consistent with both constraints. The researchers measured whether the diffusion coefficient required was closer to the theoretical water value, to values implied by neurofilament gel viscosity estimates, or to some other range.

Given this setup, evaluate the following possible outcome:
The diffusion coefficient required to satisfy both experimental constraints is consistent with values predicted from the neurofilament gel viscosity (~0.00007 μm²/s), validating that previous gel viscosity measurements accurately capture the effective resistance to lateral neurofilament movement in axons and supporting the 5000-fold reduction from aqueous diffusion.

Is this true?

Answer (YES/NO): NO